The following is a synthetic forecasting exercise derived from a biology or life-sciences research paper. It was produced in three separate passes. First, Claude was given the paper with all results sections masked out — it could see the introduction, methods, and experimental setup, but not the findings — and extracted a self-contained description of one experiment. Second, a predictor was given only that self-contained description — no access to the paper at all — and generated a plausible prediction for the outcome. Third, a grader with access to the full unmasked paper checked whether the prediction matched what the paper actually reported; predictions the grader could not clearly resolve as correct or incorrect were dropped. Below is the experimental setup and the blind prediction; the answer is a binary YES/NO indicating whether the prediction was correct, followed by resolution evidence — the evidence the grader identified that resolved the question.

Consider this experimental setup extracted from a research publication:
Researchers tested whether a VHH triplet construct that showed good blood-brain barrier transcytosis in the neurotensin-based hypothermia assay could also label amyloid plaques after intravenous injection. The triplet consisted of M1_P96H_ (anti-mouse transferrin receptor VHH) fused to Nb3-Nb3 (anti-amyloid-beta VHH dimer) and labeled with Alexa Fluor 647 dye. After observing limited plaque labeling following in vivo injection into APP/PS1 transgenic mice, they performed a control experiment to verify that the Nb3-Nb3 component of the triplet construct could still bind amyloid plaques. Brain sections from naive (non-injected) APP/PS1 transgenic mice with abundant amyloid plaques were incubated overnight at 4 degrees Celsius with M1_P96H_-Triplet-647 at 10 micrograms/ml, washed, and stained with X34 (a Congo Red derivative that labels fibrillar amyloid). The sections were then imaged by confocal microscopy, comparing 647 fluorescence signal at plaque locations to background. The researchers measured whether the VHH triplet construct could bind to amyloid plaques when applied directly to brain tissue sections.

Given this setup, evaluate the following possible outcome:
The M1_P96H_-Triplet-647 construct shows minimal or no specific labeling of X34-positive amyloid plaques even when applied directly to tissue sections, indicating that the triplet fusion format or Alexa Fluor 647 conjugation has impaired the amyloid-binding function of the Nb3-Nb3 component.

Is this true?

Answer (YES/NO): NO